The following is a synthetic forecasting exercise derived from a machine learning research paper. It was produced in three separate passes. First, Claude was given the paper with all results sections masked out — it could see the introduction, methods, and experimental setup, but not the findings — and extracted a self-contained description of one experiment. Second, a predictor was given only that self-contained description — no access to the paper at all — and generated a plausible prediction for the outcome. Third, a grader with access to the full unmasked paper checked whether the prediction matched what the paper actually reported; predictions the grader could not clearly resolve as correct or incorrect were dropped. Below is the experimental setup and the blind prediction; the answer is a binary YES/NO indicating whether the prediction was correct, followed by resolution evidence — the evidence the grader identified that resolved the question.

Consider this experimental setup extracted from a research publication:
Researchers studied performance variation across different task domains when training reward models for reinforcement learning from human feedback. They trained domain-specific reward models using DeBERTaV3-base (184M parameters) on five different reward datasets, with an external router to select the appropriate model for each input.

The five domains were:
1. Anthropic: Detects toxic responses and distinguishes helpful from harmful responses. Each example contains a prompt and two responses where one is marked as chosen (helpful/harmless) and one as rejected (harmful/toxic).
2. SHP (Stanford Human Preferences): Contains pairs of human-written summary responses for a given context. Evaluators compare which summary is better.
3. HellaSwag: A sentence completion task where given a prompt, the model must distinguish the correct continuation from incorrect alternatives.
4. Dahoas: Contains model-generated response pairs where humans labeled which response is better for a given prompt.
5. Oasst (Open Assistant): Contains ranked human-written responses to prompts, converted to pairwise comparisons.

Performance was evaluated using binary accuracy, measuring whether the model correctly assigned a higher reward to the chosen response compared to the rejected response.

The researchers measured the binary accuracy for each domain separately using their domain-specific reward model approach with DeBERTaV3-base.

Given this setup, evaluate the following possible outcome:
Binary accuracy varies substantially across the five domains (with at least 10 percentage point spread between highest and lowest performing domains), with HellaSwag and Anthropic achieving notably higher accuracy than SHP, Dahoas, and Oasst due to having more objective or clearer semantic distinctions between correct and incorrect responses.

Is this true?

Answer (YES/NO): NO